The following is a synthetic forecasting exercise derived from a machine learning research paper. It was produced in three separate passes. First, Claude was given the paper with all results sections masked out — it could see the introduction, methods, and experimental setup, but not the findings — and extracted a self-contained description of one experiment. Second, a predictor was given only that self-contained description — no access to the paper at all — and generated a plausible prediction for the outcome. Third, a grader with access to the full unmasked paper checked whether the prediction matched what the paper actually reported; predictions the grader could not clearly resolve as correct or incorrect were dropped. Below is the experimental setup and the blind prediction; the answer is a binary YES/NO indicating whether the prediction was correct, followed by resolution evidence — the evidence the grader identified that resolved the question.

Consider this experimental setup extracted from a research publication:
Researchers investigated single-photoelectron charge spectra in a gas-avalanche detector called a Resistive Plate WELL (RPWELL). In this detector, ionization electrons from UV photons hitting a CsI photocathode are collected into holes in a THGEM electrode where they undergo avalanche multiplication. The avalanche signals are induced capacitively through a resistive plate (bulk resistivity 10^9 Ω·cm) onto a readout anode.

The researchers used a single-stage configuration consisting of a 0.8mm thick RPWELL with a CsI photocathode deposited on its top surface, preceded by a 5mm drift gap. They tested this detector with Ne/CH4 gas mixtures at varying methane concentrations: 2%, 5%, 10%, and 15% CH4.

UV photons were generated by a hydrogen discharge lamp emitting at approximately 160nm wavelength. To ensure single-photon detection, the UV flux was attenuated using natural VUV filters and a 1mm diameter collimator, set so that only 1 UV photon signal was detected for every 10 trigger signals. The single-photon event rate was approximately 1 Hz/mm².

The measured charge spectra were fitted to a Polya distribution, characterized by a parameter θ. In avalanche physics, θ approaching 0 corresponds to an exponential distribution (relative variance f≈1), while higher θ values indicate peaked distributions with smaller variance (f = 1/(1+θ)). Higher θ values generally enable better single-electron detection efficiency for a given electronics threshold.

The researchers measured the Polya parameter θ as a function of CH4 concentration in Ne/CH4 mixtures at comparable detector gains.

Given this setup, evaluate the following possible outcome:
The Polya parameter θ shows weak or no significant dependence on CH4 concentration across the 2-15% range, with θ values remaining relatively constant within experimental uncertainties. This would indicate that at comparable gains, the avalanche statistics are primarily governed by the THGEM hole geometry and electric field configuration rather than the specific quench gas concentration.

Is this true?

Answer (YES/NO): NO